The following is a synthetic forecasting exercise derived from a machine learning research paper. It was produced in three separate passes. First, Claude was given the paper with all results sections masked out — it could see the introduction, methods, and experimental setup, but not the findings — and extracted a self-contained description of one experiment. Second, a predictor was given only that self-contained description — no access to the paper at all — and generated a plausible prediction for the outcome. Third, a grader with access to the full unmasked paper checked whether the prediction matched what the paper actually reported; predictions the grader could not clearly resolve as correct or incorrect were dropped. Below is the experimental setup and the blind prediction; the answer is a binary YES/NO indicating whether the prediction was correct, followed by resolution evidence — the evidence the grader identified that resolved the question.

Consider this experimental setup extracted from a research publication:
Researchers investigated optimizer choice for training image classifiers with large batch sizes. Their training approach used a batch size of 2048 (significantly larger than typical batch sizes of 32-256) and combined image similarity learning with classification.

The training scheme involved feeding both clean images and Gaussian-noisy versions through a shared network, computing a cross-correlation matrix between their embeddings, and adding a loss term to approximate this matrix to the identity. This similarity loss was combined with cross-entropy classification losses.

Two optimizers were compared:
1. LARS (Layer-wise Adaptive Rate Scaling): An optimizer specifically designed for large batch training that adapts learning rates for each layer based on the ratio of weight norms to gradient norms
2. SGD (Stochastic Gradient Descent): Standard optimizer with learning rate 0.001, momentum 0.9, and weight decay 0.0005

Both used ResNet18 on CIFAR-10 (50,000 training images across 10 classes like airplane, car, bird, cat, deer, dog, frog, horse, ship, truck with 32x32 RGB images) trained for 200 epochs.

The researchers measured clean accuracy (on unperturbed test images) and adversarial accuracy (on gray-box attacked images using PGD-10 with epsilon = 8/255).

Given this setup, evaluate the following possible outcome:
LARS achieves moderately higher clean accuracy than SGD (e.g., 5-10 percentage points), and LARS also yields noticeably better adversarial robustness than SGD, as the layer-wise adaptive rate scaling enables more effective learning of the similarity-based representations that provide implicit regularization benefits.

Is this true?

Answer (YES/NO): NO